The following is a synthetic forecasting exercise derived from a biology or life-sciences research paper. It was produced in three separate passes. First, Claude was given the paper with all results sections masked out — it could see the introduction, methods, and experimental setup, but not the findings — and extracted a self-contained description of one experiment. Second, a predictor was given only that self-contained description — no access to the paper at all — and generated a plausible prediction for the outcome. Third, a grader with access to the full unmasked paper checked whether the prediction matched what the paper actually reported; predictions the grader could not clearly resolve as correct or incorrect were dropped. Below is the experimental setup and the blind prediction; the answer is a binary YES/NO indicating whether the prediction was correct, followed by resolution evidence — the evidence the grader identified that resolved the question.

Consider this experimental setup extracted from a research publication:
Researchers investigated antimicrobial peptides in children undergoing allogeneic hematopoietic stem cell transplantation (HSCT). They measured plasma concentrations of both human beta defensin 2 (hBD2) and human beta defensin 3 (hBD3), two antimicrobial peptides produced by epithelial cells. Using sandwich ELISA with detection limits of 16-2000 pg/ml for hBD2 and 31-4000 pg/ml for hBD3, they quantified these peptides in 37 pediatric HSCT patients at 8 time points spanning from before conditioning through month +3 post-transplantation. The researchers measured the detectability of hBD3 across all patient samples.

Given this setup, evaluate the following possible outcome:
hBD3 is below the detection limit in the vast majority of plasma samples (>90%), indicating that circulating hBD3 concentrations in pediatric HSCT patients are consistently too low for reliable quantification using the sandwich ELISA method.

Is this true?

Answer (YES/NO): YES